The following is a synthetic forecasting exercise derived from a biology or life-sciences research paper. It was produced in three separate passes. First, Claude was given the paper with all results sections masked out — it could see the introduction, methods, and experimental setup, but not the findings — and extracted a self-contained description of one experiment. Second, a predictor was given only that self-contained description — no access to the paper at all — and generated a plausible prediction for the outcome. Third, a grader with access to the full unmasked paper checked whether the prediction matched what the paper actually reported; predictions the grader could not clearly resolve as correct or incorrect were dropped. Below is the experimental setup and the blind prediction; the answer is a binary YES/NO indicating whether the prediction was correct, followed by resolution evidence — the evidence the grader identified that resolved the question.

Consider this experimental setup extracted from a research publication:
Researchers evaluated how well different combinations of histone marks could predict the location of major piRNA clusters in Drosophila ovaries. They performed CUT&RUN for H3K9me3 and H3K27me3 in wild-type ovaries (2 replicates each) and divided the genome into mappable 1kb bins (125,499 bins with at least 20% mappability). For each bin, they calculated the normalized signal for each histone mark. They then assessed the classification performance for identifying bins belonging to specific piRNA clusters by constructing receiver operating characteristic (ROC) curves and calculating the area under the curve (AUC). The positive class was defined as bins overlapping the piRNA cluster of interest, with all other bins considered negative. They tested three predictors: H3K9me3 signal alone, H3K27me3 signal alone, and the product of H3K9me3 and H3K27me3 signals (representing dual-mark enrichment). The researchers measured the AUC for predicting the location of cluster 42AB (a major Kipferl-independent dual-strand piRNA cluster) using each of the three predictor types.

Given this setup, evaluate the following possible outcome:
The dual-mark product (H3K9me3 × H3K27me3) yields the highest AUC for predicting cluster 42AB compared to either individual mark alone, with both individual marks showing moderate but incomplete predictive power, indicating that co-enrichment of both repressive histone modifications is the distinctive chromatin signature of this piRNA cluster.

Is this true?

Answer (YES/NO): YES